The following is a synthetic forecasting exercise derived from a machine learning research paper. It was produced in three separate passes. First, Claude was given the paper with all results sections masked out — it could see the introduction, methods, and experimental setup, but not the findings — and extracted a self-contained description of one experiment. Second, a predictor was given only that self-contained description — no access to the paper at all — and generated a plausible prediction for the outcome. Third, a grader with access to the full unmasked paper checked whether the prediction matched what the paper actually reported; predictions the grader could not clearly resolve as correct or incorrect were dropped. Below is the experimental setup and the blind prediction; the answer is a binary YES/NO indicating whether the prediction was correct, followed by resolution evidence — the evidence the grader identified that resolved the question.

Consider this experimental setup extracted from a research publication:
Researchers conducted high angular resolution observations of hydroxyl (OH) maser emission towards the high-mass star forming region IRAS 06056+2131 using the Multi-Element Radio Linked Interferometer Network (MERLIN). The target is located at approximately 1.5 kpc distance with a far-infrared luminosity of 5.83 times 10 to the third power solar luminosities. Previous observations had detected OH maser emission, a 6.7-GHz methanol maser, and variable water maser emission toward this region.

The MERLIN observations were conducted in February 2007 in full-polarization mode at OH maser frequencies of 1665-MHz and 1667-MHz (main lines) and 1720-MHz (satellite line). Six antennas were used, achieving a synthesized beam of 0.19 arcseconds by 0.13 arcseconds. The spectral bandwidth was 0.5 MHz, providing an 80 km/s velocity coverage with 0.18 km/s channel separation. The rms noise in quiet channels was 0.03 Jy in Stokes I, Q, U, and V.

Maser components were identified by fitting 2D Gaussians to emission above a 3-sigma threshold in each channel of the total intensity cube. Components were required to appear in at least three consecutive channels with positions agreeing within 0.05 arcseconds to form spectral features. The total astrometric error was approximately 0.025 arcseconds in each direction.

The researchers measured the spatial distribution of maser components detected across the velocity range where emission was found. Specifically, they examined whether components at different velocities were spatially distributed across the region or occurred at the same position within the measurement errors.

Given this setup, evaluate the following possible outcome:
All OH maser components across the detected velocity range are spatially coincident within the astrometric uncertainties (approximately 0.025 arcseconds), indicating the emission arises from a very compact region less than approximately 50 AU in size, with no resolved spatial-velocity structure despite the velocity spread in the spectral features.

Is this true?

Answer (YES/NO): YES